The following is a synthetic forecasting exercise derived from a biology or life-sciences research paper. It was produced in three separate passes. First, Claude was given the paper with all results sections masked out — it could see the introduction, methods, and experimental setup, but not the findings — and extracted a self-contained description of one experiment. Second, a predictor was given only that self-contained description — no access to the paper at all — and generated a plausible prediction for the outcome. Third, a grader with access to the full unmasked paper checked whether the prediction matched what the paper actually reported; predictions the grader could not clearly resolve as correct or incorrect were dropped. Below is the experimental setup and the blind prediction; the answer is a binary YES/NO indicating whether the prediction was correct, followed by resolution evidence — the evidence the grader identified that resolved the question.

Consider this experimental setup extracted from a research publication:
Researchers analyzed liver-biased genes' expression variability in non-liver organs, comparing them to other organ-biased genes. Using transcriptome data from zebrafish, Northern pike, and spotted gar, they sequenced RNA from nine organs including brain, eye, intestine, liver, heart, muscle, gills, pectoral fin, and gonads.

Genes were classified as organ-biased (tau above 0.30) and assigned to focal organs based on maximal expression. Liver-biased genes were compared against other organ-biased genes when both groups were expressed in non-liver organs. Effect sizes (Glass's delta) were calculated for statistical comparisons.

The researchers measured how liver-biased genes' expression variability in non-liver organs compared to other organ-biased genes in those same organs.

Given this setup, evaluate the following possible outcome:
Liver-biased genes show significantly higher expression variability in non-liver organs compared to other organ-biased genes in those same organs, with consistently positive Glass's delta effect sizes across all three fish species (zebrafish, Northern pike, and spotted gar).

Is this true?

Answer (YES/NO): YES